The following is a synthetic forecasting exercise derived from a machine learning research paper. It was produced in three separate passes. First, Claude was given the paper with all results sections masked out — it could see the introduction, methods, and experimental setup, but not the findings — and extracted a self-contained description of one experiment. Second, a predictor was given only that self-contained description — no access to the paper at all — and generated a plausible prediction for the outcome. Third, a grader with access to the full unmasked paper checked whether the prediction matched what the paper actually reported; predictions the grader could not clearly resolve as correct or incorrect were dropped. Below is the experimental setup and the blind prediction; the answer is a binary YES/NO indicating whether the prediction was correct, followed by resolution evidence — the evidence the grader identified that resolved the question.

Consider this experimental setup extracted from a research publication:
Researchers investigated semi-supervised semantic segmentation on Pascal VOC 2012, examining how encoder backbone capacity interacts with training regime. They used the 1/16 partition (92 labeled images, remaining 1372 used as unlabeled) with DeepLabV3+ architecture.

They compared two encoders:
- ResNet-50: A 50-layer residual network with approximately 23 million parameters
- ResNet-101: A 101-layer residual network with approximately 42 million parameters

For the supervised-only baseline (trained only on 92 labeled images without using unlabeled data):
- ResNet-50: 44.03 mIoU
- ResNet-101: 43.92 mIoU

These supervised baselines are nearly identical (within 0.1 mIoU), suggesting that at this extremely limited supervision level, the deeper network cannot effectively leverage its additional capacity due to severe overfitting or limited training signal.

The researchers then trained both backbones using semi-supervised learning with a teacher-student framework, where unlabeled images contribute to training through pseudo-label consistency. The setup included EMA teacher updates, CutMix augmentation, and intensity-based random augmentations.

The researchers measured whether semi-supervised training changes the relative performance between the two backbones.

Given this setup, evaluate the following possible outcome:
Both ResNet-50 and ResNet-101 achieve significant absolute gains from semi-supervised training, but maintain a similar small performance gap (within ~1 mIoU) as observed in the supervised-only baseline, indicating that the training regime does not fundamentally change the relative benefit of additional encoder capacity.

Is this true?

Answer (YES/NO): NO